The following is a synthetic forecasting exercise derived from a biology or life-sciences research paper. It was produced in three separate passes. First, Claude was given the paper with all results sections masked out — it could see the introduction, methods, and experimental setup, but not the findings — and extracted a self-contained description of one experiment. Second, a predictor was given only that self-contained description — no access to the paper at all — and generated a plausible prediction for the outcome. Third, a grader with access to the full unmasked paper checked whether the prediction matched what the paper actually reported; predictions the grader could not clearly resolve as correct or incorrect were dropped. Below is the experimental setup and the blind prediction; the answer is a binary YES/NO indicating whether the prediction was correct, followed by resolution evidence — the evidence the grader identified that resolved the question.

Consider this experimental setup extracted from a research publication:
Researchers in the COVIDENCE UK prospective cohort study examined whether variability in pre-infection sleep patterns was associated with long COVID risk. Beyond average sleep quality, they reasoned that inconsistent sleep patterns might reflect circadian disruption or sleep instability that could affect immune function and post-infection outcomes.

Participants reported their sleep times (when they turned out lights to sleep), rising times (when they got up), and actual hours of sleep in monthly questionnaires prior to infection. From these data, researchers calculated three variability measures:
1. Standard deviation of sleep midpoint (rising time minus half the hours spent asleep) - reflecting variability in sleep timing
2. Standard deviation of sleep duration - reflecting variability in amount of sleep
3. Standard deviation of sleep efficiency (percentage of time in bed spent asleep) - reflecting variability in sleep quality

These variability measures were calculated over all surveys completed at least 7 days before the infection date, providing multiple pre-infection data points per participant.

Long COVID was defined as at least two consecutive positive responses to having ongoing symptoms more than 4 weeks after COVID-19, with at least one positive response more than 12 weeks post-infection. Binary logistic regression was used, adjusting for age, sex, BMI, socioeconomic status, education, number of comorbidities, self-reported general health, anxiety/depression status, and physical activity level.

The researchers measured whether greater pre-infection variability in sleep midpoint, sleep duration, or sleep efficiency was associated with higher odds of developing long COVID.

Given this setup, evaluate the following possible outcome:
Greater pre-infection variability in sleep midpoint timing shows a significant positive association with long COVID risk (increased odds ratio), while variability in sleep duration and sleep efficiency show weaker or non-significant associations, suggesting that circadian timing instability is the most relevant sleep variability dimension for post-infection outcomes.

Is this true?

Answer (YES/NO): NO